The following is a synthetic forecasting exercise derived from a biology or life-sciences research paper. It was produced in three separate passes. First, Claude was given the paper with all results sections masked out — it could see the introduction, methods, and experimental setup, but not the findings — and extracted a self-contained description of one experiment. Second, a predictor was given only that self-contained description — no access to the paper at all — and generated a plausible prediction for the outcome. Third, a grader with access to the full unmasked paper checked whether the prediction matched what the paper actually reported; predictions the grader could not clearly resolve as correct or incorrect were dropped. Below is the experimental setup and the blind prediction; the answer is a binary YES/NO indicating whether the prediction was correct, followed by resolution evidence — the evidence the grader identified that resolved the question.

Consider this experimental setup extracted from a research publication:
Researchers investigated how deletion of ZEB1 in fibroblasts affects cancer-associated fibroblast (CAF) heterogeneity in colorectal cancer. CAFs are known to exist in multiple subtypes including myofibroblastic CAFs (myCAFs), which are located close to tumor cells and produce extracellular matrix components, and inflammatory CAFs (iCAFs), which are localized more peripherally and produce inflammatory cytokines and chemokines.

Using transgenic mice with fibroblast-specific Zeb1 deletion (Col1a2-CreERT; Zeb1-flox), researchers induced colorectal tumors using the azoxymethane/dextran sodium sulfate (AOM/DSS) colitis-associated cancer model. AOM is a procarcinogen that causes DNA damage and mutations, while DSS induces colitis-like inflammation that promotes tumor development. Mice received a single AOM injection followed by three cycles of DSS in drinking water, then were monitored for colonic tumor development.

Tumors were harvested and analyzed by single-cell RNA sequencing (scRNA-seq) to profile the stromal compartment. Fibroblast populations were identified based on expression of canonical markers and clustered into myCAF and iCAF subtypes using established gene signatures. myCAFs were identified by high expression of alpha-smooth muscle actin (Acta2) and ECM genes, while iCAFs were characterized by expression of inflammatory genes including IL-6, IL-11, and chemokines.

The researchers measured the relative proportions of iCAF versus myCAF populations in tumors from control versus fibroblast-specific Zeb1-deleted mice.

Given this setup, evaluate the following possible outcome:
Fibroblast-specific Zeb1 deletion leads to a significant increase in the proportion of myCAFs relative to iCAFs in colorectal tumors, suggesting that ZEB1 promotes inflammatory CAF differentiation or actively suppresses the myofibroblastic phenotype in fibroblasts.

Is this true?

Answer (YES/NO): NO